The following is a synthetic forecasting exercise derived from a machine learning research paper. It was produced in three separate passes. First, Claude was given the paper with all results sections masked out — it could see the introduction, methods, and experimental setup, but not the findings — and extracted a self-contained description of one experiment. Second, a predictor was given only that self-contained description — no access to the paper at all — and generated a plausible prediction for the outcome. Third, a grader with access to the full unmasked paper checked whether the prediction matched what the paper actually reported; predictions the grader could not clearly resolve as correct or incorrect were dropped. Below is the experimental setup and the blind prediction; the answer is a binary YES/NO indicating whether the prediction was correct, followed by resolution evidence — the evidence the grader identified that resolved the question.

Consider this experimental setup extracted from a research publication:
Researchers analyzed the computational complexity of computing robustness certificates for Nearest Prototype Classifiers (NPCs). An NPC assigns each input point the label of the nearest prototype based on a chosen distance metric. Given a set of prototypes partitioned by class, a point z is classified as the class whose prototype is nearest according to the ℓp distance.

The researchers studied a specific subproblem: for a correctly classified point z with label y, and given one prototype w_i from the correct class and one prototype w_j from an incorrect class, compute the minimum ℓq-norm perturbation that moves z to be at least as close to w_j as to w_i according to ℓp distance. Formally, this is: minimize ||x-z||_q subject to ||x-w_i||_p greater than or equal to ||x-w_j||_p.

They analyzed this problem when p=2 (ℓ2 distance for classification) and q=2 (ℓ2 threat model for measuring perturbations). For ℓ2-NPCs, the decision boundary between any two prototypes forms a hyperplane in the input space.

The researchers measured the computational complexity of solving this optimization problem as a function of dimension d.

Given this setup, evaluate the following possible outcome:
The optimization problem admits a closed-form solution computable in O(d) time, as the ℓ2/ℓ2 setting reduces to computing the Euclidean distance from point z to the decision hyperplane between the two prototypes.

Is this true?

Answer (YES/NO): YES